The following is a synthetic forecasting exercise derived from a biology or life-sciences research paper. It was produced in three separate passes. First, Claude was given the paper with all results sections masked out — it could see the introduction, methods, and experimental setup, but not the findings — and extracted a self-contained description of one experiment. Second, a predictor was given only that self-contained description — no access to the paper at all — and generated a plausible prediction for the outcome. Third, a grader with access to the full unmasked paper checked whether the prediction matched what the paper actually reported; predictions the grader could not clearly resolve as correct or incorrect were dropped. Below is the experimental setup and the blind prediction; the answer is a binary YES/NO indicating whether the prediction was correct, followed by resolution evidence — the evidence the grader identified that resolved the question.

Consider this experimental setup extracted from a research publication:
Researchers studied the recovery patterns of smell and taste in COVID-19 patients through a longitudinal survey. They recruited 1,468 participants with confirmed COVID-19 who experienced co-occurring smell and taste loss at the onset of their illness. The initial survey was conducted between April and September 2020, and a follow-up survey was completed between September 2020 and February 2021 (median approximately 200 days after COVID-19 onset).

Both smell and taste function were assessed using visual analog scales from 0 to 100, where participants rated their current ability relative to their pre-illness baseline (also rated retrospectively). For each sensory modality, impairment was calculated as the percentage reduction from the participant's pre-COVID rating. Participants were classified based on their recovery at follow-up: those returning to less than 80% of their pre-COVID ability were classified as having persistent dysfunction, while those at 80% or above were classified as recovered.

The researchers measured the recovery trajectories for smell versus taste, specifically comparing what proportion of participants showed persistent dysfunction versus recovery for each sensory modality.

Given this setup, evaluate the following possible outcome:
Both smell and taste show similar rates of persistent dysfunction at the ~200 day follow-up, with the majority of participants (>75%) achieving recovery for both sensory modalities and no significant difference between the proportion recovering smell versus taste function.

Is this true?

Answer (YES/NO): NO